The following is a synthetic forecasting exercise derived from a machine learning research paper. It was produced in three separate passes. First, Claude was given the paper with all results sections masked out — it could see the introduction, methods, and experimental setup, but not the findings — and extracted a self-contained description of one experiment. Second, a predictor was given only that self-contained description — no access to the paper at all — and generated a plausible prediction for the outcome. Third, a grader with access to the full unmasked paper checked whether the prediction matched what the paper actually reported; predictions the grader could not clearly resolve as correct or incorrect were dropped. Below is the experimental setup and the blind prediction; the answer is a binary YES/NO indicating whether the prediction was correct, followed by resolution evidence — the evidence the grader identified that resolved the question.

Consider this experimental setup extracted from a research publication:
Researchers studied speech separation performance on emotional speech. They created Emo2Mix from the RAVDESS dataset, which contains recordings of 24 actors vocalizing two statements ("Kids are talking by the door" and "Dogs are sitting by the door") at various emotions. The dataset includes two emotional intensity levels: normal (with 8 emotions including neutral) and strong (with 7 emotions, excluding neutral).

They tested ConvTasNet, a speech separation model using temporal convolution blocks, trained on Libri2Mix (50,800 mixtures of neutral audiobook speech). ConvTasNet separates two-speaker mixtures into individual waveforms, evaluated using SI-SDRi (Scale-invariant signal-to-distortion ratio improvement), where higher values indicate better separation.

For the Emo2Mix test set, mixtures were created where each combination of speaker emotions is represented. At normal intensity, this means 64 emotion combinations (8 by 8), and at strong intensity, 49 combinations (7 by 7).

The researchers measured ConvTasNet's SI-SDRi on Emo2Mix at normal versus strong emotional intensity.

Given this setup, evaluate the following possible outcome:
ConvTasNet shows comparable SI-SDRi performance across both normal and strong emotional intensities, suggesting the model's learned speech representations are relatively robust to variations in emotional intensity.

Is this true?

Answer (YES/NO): NO